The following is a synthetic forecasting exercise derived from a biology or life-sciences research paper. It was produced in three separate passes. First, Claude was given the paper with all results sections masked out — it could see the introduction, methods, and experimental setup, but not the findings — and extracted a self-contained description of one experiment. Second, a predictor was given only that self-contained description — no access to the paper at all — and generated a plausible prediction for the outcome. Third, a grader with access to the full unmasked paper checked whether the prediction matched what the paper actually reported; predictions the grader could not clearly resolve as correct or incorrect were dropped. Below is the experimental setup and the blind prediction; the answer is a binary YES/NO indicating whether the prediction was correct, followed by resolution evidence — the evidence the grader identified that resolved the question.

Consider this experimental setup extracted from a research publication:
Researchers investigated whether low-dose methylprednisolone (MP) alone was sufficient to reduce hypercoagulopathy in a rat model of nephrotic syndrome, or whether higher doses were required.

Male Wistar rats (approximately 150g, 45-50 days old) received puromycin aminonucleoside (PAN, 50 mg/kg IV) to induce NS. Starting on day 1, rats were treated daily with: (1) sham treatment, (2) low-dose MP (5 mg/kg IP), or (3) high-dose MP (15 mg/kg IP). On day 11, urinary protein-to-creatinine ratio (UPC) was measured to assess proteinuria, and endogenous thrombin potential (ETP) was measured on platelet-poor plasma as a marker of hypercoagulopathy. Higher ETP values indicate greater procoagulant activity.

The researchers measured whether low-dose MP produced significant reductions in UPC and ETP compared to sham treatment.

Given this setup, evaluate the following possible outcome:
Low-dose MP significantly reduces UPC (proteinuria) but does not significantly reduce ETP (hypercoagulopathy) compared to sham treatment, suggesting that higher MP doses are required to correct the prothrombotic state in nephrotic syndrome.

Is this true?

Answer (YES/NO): NO